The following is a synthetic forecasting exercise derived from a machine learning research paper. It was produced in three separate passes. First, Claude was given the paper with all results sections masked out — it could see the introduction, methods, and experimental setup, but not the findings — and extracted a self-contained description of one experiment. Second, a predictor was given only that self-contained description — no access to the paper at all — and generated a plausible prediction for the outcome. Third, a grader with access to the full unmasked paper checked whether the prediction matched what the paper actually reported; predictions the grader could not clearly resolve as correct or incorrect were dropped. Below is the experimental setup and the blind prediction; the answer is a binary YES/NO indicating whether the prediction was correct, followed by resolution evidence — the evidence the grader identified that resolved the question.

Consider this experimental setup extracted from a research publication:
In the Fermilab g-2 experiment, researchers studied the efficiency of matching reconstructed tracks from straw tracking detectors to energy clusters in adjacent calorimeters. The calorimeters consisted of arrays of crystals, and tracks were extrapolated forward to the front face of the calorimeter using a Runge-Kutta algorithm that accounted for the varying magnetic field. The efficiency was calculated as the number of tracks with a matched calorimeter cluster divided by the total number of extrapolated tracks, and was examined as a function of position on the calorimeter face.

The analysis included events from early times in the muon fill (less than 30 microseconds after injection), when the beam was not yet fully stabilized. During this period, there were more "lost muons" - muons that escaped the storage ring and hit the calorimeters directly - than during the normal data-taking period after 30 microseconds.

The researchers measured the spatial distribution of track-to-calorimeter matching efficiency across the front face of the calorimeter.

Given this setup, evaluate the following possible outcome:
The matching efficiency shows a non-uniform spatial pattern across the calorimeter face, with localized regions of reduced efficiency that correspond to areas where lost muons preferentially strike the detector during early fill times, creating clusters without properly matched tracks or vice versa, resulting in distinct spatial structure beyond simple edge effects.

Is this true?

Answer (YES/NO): NO